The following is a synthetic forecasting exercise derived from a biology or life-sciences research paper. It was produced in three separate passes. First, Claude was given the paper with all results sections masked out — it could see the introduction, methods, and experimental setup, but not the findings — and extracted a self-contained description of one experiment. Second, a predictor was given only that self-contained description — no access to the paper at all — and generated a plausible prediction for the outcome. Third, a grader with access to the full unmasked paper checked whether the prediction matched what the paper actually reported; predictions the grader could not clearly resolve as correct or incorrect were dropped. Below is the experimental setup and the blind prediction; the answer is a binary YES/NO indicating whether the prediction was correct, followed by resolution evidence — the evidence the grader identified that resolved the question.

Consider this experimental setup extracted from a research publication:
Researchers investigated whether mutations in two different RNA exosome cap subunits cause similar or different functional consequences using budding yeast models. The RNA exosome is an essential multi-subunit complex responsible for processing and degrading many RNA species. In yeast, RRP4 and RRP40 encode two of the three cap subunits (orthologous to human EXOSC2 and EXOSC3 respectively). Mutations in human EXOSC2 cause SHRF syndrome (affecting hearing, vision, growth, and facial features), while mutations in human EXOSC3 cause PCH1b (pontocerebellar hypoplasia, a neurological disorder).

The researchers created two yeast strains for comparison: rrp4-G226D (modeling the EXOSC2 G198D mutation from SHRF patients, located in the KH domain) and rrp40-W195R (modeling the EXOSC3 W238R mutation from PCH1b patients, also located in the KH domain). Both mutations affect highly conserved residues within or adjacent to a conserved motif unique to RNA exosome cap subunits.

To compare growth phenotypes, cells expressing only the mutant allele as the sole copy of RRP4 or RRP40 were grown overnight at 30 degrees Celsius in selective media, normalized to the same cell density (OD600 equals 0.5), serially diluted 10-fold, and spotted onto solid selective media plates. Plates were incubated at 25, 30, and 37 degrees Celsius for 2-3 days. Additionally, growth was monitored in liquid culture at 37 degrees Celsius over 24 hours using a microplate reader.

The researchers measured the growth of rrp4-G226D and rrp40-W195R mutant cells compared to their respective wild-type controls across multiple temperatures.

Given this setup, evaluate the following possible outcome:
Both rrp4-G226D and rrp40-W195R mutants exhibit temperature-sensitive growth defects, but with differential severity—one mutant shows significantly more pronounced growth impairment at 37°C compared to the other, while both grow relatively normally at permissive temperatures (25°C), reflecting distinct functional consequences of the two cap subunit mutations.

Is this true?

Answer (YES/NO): YES